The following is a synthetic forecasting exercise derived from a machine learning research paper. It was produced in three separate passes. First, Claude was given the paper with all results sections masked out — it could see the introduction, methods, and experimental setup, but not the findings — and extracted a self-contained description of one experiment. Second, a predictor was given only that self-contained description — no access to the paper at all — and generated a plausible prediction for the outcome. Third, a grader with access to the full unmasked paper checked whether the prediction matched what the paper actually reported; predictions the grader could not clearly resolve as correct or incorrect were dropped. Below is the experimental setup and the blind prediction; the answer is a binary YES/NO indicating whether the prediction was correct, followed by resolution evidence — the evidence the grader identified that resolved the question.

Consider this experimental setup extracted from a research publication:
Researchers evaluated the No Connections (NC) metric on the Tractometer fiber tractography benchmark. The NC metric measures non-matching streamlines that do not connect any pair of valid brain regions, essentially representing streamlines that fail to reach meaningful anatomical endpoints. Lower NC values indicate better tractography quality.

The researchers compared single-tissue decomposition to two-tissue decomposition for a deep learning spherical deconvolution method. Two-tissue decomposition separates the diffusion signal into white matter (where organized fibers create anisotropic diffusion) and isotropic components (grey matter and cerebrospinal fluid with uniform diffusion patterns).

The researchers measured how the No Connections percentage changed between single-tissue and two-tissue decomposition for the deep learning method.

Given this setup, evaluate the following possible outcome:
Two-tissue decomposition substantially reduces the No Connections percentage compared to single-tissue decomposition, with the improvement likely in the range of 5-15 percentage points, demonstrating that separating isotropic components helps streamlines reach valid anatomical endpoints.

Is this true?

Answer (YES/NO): NO